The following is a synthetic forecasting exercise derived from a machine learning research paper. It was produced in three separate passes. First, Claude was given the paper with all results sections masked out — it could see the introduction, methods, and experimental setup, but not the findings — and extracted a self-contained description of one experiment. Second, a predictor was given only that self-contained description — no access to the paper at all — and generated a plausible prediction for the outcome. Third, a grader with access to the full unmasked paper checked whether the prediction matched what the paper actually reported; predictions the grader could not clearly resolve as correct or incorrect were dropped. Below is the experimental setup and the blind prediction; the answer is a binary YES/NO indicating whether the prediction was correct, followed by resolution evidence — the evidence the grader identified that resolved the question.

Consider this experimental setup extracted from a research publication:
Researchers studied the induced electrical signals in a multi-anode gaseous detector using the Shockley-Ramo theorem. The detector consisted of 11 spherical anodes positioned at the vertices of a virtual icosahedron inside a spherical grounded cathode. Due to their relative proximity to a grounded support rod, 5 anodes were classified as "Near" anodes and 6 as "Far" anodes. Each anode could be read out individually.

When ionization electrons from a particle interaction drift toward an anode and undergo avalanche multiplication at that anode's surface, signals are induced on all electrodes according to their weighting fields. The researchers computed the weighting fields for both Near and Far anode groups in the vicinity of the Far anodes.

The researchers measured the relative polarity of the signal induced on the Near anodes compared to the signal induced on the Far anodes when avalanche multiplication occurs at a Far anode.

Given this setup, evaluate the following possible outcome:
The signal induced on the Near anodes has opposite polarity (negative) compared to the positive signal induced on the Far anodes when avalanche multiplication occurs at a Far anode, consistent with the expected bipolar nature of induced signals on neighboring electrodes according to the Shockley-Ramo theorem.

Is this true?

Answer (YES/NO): YES